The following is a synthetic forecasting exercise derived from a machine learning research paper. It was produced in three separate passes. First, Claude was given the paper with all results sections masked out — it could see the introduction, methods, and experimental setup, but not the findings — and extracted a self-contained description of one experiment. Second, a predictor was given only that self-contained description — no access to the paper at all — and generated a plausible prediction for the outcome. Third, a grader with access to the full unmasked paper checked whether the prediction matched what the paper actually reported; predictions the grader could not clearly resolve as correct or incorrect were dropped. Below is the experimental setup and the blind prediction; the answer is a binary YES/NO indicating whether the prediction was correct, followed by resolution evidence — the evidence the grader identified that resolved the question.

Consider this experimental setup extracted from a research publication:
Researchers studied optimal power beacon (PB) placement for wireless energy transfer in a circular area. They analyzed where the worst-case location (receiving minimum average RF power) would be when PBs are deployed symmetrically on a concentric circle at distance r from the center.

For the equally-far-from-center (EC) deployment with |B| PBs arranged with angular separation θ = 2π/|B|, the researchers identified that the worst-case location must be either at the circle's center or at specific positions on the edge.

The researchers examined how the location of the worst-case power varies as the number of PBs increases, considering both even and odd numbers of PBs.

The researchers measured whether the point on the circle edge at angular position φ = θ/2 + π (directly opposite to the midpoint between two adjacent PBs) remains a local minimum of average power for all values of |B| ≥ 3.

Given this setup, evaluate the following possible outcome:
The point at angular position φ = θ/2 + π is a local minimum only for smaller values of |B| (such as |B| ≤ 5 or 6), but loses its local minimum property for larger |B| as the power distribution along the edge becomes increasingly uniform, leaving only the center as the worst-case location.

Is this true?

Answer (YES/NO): NO